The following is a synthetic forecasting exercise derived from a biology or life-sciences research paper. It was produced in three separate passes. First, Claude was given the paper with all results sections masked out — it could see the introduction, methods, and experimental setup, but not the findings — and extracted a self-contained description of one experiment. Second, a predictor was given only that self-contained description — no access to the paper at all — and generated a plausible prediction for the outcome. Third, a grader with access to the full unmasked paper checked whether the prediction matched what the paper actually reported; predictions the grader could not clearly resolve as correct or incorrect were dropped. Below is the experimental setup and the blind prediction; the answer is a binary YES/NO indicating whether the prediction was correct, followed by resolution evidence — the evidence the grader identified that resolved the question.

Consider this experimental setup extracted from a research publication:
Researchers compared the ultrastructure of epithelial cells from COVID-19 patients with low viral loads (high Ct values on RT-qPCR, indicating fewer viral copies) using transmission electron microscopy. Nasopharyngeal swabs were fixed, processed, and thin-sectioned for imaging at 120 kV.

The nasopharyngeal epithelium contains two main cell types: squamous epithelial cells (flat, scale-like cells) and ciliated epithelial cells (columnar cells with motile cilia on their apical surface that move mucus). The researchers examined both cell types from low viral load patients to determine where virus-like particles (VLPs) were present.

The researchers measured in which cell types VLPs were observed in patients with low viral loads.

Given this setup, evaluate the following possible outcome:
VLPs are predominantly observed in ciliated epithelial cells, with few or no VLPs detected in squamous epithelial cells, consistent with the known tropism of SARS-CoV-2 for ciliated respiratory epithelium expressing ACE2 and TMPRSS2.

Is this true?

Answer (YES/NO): YES